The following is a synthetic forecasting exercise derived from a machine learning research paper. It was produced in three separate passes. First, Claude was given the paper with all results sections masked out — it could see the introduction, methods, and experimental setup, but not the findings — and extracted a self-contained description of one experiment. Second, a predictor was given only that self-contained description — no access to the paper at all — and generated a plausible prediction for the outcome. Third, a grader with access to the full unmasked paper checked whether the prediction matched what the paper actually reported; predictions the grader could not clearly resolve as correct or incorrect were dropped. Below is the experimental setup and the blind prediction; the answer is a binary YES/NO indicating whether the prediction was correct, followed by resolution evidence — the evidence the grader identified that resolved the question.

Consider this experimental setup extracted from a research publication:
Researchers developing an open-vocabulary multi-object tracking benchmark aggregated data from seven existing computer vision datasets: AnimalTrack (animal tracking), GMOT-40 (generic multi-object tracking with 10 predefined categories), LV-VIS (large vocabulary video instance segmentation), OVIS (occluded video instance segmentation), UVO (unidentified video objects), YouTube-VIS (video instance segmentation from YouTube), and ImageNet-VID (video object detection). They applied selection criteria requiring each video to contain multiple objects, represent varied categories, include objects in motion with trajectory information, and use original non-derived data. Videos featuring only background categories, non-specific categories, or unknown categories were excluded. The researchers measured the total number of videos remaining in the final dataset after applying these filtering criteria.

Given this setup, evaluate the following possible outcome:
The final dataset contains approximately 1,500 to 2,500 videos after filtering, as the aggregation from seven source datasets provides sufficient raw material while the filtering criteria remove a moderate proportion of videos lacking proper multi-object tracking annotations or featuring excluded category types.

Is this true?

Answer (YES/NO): YES